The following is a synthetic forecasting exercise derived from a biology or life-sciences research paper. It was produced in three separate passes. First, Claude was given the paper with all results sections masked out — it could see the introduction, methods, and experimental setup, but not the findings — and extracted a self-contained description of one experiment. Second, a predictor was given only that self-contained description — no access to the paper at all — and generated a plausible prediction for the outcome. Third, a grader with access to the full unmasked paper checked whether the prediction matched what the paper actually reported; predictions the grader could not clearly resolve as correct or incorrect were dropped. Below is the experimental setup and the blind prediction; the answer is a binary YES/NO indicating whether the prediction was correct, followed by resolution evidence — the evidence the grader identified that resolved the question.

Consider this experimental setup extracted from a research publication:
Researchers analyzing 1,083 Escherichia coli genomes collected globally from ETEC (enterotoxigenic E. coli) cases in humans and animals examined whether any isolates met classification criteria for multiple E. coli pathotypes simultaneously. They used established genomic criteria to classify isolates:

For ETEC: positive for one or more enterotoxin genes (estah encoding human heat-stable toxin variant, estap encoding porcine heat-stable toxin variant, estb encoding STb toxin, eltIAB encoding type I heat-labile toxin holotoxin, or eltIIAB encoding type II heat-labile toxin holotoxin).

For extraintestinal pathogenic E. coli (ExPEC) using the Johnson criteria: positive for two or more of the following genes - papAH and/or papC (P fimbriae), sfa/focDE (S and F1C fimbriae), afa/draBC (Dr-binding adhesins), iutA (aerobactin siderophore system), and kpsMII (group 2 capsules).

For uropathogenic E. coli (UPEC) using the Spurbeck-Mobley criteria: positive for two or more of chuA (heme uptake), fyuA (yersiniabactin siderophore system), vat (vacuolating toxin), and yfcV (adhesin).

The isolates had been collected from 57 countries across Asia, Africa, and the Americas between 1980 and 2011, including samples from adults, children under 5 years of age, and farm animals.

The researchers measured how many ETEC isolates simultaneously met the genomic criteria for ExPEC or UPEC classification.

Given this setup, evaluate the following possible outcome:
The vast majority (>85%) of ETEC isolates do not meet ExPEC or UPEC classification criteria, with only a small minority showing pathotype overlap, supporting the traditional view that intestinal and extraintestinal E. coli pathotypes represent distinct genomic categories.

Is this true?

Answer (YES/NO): YES